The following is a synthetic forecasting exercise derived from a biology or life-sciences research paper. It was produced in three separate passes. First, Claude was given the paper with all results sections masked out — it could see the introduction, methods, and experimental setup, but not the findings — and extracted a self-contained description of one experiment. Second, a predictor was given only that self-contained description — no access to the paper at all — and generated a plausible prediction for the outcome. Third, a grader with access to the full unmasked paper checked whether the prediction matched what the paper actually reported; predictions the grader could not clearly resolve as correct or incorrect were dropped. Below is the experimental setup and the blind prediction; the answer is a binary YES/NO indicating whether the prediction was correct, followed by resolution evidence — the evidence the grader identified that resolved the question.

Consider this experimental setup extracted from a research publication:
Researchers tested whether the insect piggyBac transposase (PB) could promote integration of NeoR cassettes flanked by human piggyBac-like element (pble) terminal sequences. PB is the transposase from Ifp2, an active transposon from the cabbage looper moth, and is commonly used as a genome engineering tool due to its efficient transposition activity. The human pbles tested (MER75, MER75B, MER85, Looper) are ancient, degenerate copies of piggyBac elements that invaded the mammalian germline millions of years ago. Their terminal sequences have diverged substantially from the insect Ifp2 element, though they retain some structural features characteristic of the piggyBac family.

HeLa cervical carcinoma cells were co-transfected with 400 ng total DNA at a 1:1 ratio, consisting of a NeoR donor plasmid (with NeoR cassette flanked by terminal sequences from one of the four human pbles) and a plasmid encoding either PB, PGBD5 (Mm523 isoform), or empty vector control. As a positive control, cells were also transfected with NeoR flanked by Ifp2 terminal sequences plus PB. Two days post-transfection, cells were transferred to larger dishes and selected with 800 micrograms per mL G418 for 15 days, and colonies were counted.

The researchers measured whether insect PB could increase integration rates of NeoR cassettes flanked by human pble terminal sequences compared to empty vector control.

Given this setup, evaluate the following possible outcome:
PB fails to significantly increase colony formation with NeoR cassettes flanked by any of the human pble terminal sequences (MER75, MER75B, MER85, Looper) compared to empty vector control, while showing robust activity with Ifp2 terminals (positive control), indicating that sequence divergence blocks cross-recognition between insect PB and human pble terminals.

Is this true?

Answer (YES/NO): NO